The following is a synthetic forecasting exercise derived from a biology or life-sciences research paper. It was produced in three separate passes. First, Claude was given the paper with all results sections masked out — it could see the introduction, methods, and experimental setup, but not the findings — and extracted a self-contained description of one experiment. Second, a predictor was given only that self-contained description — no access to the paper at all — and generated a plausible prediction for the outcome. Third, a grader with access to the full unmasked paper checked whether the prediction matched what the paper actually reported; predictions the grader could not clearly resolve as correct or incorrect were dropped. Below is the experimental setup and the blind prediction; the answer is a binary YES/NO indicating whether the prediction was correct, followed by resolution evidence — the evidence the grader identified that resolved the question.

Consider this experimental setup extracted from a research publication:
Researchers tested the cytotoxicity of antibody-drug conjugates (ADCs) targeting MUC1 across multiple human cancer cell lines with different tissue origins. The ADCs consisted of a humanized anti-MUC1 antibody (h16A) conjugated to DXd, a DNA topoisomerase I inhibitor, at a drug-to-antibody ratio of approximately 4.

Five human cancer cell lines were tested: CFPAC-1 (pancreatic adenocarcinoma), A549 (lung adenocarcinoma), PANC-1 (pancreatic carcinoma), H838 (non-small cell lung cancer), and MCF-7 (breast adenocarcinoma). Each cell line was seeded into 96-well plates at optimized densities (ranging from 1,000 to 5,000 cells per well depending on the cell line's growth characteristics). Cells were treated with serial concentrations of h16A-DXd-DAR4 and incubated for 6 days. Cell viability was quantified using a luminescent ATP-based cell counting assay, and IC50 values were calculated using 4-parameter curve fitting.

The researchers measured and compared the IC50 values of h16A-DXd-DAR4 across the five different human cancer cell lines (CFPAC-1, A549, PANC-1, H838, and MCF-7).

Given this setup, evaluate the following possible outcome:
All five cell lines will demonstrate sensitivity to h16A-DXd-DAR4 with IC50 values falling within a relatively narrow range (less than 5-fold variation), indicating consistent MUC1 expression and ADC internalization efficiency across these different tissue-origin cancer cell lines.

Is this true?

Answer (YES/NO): NO